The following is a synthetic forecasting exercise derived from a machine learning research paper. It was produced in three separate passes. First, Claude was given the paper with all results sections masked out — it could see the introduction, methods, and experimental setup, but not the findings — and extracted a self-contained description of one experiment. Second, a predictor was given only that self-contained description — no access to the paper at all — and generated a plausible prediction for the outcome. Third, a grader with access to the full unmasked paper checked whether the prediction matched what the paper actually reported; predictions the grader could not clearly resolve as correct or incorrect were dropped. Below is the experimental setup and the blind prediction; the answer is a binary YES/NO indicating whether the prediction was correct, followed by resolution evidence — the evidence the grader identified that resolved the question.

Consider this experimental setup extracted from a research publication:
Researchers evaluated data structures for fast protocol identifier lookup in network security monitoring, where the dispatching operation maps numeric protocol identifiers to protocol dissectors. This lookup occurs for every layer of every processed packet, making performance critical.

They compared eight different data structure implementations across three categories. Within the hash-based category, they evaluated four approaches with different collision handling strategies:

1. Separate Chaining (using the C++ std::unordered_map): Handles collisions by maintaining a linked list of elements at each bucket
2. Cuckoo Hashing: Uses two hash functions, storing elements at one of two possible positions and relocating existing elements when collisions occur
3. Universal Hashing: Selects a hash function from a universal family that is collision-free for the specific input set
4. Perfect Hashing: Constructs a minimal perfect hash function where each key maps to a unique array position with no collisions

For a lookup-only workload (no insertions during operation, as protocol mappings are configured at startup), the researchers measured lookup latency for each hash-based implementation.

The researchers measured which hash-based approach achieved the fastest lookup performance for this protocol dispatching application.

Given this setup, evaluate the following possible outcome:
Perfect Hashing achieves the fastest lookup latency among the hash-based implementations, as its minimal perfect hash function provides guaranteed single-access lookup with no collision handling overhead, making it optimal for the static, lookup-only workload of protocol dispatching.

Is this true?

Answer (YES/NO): NO